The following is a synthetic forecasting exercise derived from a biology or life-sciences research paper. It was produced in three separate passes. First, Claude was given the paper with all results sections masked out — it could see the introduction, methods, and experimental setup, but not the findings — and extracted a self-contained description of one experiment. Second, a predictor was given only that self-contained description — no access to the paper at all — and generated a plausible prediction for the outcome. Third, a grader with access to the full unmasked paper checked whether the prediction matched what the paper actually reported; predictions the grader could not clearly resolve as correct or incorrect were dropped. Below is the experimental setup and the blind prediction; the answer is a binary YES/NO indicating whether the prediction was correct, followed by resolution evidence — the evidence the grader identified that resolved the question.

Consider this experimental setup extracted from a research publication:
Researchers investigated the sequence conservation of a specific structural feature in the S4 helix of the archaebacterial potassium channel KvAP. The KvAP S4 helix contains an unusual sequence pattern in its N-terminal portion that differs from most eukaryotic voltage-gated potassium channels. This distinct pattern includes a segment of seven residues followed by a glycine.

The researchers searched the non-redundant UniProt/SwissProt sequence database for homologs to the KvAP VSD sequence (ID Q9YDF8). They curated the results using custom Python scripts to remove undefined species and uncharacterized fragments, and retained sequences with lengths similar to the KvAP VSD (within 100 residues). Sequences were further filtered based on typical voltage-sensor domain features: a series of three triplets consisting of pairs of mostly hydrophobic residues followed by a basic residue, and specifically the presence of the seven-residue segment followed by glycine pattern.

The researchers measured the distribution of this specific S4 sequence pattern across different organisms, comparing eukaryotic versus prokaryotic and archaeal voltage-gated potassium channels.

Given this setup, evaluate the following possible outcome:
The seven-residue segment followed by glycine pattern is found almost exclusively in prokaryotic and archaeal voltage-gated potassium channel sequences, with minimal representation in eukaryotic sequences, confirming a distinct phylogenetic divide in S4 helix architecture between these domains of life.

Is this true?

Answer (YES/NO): YES